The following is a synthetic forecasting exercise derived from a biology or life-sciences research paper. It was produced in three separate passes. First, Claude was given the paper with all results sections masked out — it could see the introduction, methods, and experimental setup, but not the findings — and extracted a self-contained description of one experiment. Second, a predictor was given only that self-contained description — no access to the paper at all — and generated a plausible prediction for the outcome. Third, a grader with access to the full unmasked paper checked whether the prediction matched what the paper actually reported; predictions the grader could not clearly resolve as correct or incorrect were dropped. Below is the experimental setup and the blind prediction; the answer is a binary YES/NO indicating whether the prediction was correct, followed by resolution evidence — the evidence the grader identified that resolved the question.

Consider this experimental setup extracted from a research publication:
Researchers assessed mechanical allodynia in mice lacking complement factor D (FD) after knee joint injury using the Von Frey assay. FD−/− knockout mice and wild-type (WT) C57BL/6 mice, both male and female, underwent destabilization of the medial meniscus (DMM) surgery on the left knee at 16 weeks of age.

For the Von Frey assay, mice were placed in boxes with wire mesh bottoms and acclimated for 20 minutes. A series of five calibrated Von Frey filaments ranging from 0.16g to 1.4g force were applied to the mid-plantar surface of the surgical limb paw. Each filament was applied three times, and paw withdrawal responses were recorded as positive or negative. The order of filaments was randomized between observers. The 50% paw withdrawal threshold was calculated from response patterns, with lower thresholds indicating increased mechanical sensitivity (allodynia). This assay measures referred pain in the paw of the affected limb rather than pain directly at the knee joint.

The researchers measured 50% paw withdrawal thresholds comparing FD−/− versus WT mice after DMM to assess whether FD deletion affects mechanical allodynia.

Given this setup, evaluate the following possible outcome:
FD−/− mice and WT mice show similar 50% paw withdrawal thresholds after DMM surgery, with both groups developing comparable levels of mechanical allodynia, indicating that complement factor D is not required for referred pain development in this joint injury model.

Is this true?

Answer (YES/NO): NO